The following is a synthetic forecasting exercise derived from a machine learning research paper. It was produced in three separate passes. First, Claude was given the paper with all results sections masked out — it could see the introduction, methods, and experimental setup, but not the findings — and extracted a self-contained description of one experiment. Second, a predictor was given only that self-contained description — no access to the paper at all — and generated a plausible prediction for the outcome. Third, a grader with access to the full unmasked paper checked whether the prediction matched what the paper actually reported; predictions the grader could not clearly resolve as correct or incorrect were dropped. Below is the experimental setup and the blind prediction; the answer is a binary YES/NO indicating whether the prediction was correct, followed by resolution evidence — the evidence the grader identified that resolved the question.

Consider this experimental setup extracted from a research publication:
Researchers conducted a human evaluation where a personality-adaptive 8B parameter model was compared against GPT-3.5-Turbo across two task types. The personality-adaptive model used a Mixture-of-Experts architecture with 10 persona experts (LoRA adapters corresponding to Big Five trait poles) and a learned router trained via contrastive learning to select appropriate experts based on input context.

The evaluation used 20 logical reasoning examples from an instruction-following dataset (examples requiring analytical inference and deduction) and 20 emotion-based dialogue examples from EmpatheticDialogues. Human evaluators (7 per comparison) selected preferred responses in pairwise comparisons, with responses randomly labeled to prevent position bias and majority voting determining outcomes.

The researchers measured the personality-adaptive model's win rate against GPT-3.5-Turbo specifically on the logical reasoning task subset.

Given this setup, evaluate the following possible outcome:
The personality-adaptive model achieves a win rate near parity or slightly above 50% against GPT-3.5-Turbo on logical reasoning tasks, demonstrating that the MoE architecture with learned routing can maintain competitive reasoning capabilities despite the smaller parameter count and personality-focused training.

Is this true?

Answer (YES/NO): YES